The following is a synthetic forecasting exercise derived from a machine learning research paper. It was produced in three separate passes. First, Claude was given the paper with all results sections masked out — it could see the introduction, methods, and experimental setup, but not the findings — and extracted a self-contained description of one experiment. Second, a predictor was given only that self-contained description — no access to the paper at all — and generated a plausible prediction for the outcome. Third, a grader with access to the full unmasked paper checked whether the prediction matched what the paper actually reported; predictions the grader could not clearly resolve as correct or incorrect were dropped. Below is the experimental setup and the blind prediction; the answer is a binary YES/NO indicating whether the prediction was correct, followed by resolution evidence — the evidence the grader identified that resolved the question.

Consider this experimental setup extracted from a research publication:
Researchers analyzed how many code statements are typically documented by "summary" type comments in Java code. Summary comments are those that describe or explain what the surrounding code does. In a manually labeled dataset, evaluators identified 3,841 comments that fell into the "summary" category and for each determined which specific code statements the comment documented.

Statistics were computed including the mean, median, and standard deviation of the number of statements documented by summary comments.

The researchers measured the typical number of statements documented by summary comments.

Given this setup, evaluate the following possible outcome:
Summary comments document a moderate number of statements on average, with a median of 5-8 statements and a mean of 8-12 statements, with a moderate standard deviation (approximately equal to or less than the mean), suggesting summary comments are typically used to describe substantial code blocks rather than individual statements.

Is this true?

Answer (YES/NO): NO